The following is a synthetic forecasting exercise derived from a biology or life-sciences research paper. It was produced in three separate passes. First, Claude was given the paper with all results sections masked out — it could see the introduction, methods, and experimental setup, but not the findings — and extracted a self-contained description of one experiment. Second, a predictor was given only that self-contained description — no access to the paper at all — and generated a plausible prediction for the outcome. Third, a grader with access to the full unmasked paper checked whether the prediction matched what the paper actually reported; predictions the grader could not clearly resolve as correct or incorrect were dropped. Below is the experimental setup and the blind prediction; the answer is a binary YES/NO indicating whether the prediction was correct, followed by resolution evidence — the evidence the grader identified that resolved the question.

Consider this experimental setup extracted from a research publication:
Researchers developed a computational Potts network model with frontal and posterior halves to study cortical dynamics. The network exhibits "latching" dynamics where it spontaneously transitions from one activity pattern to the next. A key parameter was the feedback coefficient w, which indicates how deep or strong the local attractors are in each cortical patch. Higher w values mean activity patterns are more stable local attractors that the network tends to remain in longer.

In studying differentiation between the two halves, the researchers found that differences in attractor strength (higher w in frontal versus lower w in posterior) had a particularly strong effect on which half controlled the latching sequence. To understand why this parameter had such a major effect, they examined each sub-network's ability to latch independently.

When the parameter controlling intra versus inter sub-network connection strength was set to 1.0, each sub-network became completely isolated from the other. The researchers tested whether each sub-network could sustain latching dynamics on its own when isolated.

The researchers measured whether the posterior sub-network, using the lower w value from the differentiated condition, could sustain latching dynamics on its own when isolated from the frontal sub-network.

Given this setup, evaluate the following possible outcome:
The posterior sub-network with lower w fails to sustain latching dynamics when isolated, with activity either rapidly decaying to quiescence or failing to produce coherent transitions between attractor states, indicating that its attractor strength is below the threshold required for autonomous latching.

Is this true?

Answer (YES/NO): YES